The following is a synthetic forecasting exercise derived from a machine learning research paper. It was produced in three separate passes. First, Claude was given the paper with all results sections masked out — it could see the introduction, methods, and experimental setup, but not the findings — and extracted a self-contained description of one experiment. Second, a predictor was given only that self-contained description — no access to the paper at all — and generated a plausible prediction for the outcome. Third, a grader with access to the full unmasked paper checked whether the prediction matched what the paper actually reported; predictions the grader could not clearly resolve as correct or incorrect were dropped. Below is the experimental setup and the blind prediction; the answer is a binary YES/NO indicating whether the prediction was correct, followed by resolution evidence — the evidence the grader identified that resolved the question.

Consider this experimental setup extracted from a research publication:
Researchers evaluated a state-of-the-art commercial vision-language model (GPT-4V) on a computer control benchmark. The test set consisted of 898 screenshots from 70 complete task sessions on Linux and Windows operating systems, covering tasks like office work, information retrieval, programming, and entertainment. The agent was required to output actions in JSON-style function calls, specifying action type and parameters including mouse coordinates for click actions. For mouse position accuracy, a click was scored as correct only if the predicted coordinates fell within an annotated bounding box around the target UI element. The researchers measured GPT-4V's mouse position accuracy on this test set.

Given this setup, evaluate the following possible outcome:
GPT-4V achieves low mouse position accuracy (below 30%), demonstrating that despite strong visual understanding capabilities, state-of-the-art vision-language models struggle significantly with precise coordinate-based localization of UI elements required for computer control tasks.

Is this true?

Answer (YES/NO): YES